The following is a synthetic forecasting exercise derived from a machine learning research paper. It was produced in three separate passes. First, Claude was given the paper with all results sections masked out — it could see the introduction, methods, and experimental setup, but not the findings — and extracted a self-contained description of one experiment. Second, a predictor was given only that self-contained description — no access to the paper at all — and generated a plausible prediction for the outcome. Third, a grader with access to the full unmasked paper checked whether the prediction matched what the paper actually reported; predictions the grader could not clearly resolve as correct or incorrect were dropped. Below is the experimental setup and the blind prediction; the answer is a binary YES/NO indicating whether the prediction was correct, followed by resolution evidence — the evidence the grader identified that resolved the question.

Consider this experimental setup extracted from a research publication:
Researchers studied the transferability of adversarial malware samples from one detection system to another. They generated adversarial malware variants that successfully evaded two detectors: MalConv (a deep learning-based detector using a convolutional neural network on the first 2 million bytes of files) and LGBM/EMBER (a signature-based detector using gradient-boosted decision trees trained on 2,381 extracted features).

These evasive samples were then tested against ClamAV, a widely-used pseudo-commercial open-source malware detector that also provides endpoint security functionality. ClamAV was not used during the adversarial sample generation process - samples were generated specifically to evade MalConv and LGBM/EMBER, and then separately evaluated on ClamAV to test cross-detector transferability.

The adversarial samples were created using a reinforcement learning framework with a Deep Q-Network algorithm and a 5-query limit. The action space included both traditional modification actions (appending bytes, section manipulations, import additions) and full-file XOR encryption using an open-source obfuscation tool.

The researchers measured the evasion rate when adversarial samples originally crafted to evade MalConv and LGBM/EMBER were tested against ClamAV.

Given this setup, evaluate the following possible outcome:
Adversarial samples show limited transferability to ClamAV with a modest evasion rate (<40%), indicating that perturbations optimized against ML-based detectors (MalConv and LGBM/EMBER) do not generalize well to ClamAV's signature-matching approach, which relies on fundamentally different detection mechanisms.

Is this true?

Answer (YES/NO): NO